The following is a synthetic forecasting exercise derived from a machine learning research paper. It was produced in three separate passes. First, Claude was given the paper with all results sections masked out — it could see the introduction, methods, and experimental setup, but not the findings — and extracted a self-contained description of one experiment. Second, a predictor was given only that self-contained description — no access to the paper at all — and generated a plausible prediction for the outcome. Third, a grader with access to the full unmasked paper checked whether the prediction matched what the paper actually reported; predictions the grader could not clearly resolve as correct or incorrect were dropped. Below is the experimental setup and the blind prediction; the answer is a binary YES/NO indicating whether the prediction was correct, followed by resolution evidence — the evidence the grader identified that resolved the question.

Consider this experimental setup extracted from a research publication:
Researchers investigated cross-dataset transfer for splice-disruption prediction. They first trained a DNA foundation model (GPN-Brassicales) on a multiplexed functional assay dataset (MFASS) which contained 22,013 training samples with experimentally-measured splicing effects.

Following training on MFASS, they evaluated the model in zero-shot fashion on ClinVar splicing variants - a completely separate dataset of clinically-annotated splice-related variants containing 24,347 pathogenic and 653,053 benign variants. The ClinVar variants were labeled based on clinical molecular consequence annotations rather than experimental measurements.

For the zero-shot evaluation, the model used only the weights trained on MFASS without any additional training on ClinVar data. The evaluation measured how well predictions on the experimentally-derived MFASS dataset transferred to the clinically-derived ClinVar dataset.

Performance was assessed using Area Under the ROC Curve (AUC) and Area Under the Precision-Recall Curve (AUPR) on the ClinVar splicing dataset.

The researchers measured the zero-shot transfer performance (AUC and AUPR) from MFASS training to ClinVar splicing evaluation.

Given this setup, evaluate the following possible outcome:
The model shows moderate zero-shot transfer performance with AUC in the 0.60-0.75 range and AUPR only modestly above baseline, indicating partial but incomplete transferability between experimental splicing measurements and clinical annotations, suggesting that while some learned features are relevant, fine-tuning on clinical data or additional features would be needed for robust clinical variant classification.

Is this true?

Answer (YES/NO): NO